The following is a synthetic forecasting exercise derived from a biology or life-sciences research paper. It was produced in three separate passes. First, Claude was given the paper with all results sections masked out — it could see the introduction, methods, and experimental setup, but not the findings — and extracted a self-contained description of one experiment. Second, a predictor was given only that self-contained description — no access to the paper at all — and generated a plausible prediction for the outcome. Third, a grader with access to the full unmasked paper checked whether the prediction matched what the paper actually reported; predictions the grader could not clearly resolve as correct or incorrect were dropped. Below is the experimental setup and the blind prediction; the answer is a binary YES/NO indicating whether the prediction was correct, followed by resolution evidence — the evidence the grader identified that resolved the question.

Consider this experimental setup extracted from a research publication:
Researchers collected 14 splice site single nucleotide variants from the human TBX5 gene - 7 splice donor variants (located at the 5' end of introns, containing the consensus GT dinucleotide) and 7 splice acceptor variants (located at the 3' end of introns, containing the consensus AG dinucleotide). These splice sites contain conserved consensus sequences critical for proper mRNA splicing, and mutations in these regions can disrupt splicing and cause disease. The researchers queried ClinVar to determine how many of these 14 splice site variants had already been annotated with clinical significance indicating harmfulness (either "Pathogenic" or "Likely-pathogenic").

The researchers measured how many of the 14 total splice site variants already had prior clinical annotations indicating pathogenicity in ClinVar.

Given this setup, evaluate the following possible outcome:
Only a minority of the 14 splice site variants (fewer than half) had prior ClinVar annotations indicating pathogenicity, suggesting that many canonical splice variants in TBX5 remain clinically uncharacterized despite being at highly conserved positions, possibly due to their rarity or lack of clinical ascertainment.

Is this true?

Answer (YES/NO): YES